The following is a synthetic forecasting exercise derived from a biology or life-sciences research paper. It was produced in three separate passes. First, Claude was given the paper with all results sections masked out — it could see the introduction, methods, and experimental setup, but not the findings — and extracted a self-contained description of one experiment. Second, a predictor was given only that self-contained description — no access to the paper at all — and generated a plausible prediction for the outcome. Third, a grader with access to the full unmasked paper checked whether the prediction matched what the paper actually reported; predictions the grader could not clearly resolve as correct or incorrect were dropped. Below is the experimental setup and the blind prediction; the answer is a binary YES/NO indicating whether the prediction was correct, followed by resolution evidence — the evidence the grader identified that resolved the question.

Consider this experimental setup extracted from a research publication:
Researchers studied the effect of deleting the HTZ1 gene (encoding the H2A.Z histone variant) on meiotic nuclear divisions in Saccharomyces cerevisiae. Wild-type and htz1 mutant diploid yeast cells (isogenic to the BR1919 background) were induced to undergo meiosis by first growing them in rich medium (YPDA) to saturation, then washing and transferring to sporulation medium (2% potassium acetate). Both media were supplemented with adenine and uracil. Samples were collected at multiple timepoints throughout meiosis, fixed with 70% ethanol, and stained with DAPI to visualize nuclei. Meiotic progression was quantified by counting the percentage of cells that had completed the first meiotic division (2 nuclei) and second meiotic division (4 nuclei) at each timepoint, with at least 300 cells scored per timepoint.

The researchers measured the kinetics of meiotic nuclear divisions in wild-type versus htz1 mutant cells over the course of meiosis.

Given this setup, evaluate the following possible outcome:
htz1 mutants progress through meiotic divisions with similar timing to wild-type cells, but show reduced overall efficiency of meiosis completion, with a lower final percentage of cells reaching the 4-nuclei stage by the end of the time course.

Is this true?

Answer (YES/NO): NO